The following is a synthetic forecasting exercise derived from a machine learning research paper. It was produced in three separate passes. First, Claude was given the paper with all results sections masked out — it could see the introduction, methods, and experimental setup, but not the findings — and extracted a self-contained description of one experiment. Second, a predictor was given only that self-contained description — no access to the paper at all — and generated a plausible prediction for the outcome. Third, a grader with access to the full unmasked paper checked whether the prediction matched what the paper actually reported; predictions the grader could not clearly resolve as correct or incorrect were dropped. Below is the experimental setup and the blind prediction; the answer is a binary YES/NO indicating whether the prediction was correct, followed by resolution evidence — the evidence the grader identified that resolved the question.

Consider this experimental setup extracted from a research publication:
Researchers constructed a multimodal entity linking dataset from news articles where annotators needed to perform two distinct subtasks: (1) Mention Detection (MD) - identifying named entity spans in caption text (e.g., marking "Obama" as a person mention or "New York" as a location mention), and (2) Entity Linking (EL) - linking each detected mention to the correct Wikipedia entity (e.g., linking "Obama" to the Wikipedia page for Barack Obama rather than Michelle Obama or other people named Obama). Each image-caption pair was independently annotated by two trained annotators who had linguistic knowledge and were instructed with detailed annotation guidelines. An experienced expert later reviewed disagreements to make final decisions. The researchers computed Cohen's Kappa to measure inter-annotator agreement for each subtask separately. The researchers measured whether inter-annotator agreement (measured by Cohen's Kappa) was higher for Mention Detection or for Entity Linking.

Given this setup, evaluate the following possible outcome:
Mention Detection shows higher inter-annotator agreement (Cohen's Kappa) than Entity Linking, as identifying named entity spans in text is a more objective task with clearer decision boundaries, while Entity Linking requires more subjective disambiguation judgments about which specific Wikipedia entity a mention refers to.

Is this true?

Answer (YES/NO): YES